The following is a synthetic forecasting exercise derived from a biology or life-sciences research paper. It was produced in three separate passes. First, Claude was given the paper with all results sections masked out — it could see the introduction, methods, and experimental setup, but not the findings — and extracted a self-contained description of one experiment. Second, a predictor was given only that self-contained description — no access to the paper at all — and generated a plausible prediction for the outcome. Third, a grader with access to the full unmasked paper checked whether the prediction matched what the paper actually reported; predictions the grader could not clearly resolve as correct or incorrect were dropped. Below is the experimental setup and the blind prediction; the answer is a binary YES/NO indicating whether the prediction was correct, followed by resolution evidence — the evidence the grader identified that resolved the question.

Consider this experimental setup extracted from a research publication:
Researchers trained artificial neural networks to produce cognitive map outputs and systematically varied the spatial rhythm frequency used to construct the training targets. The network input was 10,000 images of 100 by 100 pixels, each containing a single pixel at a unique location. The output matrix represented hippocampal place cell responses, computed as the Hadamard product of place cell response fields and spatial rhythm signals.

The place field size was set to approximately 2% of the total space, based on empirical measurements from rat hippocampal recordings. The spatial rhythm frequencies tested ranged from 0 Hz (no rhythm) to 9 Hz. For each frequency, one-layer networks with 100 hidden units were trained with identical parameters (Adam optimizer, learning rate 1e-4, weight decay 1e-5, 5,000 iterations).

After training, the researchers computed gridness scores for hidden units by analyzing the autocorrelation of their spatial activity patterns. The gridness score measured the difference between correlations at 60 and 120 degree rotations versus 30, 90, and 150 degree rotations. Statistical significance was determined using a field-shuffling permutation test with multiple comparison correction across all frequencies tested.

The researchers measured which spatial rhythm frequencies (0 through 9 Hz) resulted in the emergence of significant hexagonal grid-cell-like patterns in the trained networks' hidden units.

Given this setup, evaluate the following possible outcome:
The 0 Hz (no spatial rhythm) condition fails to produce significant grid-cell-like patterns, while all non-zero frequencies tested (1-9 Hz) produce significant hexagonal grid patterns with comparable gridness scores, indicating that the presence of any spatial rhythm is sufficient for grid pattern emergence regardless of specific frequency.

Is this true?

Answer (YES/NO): NO